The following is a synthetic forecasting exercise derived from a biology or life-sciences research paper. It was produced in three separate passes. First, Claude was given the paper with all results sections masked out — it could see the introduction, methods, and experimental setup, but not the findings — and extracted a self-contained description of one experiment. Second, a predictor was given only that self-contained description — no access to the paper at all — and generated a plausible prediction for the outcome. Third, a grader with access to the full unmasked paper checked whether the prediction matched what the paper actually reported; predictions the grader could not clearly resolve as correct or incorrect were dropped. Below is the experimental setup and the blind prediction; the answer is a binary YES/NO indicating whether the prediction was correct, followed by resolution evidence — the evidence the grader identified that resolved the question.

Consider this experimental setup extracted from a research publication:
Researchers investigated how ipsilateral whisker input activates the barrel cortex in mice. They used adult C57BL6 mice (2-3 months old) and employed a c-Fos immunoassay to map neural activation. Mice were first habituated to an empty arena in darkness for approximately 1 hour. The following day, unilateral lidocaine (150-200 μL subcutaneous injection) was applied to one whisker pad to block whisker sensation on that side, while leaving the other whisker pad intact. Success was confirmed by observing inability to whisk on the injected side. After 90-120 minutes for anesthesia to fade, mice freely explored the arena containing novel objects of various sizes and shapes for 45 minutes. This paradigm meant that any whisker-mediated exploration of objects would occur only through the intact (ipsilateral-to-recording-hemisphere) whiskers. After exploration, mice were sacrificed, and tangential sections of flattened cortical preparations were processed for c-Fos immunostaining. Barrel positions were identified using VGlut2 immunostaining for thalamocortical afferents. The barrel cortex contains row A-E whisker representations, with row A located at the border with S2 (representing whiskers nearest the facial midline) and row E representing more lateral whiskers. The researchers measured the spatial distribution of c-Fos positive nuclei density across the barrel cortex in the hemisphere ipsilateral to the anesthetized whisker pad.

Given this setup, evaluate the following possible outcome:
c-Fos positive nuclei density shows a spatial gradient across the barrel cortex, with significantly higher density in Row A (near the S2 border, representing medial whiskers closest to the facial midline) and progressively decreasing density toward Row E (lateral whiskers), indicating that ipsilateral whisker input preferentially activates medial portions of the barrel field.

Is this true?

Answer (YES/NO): NO